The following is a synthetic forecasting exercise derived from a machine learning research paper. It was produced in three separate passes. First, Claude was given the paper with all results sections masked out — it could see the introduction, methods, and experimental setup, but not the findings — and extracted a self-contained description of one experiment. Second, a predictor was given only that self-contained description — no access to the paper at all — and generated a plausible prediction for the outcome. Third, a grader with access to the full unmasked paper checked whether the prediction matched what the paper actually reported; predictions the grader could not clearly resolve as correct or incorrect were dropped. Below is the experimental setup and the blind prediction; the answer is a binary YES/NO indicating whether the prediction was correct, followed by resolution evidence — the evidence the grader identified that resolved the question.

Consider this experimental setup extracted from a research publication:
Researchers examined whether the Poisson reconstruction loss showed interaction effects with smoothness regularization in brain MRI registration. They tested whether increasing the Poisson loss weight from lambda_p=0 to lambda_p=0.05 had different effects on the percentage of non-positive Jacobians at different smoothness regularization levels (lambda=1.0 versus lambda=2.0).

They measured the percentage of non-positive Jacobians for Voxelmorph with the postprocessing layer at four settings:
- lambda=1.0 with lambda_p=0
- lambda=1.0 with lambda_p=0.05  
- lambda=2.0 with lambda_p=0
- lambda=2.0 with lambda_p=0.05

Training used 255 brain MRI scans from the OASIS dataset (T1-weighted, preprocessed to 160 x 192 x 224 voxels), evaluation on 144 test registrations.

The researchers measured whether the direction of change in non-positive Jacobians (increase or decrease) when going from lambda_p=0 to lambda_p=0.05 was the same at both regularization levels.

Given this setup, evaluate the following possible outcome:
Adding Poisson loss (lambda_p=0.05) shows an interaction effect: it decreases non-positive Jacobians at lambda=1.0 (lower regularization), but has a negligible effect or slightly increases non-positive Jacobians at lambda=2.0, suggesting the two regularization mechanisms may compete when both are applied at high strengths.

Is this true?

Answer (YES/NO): YES